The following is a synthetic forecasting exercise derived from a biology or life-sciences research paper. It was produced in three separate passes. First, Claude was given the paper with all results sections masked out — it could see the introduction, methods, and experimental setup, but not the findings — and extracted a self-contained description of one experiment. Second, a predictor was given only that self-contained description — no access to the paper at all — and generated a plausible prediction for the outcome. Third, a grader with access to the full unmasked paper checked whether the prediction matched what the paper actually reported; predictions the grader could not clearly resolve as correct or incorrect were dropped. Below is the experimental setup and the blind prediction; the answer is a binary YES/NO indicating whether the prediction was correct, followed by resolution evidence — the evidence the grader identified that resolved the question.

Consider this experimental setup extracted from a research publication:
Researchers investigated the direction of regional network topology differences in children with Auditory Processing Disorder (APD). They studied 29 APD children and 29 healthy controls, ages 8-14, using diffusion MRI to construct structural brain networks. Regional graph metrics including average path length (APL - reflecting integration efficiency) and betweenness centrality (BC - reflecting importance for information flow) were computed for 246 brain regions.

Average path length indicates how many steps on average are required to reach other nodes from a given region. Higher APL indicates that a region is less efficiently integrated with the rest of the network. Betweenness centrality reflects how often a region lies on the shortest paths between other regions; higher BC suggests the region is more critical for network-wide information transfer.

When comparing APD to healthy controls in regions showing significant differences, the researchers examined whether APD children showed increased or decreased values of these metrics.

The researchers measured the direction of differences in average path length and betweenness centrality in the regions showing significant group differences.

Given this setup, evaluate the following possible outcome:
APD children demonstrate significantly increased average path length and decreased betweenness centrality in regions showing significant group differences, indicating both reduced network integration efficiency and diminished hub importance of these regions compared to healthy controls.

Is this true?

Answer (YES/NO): NO